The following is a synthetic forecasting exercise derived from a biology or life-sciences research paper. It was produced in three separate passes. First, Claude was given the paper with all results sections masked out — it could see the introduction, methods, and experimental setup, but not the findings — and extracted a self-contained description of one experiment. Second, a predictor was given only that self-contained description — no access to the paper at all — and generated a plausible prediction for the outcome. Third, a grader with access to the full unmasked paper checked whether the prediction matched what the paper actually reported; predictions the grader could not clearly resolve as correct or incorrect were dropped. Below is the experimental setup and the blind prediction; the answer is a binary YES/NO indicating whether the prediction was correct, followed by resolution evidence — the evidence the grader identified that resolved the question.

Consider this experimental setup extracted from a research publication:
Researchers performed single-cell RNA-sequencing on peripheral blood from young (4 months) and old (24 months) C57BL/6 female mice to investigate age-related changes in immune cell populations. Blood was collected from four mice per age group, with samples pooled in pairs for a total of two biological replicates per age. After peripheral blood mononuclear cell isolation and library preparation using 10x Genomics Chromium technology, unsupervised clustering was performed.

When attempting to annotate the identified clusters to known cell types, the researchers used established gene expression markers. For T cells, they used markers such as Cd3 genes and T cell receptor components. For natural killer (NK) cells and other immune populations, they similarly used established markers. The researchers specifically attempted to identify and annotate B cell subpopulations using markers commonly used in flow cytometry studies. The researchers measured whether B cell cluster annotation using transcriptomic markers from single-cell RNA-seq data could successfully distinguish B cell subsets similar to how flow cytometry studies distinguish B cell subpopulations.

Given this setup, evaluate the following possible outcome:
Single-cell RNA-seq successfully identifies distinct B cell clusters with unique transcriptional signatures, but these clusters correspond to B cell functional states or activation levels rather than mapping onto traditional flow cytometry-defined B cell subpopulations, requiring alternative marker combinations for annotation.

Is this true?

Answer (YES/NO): NO